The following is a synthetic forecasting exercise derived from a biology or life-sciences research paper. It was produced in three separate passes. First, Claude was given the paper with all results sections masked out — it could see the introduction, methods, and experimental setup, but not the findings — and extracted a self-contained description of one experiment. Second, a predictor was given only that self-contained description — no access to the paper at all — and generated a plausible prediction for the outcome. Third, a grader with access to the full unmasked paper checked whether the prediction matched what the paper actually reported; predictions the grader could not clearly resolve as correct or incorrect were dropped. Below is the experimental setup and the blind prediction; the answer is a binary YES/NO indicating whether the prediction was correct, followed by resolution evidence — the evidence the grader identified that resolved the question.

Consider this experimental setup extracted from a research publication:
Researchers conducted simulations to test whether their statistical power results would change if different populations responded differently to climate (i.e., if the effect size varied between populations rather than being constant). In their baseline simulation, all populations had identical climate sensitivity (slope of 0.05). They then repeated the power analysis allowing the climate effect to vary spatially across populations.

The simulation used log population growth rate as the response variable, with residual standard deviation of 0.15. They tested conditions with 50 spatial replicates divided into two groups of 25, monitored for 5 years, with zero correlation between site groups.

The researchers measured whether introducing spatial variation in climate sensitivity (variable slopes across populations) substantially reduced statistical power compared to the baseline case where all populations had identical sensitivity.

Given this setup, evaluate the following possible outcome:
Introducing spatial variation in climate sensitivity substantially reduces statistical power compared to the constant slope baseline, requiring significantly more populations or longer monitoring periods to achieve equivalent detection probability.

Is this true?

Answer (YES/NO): NO